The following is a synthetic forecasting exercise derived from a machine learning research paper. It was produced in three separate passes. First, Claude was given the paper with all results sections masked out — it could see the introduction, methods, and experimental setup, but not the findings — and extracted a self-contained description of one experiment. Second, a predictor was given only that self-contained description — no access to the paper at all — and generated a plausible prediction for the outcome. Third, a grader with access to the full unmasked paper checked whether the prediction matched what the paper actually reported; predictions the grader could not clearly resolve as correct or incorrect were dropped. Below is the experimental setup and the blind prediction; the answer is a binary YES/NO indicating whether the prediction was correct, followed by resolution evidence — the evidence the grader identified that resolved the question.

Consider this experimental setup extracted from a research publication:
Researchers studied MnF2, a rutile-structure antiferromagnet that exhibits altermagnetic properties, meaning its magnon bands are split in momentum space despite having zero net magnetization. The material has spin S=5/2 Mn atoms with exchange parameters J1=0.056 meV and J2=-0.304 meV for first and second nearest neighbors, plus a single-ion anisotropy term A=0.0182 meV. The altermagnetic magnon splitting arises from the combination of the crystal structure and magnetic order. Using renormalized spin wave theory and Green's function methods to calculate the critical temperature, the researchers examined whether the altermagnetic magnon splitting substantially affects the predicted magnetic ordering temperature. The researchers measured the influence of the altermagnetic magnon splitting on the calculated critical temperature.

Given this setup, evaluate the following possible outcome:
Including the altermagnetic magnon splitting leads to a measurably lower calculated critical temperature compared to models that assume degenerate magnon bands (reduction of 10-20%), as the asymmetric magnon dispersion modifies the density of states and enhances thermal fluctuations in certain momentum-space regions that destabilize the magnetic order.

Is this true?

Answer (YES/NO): NO